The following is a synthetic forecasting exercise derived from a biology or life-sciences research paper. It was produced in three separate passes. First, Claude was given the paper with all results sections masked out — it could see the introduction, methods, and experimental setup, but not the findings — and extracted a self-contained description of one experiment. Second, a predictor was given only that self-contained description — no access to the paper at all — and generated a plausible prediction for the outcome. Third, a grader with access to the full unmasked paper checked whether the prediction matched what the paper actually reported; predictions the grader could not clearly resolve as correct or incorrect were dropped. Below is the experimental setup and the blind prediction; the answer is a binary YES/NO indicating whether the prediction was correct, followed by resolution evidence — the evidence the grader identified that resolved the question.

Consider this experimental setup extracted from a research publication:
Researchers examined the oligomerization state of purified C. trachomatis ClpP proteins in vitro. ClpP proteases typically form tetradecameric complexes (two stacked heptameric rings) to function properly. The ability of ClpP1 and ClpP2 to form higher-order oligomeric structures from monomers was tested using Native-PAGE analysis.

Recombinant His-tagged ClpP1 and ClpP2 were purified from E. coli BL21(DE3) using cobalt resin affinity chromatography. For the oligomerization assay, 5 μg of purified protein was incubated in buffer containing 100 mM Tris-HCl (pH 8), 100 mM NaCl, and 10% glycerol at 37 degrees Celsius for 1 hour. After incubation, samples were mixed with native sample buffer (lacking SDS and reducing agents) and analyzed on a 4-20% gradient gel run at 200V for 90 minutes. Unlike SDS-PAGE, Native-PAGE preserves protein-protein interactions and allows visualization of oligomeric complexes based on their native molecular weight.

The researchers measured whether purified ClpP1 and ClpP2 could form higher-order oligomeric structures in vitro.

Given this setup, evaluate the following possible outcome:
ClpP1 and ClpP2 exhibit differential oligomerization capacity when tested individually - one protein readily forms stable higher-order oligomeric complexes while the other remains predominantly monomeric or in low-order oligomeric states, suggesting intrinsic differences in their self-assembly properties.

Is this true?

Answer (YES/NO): NO